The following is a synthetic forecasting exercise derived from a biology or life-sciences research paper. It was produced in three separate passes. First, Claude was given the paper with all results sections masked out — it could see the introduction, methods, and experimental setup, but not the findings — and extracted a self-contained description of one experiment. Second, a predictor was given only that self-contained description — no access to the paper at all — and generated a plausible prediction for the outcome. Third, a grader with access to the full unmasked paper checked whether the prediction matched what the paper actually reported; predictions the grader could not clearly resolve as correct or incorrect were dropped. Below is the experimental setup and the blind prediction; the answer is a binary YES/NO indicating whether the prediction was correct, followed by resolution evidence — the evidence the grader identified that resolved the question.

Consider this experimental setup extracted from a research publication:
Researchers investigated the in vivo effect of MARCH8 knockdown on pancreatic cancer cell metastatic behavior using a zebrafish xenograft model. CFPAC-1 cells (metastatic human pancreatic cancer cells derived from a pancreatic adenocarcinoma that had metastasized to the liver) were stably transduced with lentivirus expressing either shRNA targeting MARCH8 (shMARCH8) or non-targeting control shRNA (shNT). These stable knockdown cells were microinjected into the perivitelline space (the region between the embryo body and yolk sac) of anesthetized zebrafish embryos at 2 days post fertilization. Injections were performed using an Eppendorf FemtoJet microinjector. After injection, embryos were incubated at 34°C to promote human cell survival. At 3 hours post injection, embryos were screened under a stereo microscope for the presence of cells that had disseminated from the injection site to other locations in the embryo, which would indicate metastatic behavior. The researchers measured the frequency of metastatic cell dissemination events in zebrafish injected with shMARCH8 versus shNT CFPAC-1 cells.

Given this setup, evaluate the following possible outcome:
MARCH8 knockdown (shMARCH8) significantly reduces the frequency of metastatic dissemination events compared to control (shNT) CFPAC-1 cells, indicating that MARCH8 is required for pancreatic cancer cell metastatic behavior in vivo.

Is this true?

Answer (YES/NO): NO